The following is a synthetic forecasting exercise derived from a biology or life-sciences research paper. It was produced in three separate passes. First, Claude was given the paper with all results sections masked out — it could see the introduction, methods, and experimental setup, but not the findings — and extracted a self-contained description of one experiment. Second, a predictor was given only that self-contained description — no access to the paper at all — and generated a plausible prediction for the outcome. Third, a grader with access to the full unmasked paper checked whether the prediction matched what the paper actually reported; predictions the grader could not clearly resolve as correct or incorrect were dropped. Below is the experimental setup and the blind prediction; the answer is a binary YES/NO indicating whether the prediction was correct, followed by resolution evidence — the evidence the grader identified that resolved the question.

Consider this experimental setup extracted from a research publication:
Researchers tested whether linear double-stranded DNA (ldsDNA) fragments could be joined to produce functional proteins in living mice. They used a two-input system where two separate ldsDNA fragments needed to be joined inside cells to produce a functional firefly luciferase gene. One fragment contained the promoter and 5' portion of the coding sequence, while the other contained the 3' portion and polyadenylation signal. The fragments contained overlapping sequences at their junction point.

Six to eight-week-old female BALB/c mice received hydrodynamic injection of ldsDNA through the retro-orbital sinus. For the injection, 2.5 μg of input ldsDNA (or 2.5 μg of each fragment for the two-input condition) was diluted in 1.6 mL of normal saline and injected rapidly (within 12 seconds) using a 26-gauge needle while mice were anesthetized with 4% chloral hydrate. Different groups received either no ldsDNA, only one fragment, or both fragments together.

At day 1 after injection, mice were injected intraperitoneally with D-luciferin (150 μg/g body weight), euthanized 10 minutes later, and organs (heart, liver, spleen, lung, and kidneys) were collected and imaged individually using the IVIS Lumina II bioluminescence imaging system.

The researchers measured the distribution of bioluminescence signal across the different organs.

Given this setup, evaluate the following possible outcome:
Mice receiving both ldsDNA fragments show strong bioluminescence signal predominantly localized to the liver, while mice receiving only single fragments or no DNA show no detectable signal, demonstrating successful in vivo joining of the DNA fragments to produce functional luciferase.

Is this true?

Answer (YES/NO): YES